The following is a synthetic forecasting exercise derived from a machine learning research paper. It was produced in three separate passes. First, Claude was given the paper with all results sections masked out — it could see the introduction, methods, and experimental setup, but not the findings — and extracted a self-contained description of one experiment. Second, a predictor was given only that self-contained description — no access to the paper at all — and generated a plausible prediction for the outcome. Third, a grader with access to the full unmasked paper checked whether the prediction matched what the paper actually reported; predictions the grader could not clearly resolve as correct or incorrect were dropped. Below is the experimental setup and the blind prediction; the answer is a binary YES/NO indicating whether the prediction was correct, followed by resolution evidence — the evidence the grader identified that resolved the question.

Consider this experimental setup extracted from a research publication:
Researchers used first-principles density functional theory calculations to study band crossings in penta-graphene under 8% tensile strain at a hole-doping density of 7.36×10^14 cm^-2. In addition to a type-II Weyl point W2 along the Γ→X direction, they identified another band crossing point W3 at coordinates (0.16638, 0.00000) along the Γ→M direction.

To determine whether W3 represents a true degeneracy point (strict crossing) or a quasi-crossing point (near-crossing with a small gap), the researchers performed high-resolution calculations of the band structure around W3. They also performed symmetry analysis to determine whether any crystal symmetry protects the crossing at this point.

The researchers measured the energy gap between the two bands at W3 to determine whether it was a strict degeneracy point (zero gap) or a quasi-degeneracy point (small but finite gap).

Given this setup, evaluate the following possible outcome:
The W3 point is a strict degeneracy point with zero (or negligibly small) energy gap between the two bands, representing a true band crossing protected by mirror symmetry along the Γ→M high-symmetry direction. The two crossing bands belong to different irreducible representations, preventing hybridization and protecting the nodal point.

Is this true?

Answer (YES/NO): NO